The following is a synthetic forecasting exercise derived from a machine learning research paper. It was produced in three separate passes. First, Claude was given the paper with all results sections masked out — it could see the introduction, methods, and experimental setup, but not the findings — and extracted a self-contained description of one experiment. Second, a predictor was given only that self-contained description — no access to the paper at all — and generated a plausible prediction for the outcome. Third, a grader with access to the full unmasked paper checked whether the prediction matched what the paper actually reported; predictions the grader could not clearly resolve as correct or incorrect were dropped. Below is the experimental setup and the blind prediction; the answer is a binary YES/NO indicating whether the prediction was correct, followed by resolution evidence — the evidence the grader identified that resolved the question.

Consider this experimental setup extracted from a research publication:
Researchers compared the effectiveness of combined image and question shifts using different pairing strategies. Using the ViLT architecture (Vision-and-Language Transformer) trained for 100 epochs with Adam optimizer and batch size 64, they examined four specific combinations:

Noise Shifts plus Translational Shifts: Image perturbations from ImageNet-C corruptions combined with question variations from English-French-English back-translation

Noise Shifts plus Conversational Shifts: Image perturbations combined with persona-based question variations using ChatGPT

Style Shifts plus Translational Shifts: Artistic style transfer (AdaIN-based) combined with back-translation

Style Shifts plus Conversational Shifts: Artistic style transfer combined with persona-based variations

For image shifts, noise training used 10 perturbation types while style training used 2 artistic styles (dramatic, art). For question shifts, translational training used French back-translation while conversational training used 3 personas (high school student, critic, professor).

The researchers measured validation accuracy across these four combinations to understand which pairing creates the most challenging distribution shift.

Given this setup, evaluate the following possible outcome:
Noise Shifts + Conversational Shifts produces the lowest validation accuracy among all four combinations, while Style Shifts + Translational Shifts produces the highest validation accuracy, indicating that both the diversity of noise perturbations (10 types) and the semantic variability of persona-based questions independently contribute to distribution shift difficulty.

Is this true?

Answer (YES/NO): NO